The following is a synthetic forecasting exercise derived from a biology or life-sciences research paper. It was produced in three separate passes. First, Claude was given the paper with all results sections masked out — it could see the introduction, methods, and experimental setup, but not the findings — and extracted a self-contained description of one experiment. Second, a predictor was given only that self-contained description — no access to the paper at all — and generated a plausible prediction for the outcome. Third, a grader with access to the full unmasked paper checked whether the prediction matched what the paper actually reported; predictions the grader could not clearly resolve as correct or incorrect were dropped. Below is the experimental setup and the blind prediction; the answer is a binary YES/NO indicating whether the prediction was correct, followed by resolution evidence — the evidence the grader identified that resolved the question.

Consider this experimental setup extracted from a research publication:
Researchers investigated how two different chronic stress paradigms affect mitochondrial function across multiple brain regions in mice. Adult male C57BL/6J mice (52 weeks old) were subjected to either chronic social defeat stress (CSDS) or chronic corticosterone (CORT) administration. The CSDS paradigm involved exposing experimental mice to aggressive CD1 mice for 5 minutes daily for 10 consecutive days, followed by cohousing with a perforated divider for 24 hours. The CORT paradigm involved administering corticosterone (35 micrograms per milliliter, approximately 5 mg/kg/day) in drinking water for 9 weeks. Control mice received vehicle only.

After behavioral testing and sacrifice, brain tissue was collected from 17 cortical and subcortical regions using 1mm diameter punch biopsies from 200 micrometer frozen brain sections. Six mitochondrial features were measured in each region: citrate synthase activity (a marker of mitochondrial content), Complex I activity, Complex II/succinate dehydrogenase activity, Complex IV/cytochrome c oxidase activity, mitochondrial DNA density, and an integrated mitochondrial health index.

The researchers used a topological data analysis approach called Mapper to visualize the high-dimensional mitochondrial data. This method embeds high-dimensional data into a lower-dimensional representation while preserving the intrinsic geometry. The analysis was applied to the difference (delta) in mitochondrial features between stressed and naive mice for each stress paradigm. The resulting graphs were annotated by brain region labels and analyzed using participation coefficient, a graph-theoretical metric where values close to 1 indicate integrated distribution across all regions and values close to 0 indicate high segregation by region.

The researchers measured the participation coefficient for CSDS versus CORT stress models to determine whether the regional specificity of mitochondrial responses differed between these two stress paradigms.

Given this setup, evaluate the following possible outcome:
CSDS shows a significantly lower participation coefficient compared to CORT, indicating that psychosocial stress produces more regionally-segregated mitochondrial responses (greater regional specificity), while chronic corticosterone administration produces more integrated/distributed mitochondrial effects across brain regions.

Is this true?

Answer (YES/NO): NO